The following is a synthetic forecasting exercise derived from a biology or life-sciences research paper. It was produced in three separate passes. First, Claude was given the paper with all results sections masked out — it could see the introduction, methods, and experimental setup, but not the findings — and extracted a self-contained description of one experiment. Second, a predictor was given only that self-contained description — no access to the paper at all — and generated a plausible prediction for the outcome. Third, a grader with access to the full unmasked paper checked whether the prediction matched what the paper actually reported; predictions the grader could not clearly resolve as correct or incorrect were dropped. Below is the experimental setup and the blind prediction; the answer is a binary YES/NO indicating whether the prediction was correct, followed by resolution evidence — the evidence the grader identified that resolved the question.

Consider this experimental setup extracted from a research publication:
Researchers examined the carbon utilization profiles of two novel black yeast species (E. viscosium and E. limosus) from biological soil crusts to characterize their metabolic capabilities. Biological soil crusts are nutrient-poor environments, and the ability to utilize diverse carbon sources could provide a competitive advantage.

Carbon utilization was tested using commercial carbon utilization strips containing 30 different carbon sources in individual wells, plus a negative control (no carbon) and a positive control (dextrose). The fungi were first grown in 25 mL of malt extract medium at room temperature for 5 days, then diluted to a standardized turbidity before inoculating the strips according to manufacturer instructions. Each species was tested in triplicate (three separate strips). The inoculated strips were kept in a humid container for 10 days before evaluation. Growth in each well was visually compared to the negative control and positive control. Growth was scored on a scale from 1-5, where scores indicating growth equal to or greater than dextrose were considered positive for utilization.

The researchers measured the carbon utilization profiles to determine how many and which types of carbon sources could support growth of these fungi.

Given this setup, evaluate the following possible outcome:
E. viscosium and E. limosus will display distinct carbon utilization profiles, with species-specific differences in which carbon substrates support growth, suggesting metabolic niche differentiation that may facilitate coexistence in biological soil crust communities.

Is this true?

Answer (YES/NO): NO